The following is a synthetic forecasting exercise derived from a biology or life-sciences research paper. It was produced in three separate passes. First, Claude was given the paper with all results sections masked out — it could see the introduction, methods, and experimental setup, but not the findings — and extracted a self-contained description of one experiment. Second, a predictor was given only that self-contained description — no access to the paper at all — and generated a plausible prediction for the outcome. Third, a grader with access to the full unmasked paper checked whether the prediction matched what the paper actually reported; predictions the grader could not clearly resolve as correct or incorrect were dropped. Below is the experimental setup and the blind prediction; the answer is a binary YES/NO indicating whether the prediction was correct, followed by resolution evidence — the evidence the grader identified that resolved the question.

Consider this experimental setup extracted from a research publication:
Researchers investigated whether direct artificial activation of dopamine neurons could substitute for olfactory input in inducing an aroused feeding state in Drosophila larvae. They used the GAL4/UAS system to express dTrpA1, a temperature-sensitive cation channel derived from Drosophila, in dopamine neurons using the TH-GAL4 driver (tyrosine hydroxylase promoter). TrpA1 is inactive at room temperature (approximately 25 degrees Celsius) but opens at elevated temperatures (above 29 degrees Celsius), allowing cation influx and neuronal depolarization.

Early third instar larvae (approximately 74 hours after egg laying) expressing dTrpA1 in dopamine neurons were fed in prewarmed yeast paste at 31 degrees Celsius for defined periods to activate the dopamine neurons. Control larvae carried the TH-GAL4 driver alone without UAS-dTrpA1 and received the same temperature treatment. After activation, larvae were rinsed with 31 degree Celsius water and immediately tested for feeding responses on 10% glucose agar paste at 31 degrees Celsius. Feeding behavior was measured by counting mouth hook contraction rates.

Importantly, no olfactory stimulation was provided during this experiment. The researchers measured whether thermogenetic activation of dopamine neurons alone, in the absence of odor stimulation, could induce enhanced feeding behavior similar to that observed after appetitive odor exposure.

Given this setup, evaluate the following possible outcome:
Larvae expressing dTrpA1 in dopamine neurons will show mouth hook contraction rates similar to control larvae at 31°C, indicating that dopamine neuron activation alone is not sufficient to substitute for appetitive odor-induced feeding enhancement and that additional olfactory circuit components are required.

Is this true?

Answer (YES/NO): NO